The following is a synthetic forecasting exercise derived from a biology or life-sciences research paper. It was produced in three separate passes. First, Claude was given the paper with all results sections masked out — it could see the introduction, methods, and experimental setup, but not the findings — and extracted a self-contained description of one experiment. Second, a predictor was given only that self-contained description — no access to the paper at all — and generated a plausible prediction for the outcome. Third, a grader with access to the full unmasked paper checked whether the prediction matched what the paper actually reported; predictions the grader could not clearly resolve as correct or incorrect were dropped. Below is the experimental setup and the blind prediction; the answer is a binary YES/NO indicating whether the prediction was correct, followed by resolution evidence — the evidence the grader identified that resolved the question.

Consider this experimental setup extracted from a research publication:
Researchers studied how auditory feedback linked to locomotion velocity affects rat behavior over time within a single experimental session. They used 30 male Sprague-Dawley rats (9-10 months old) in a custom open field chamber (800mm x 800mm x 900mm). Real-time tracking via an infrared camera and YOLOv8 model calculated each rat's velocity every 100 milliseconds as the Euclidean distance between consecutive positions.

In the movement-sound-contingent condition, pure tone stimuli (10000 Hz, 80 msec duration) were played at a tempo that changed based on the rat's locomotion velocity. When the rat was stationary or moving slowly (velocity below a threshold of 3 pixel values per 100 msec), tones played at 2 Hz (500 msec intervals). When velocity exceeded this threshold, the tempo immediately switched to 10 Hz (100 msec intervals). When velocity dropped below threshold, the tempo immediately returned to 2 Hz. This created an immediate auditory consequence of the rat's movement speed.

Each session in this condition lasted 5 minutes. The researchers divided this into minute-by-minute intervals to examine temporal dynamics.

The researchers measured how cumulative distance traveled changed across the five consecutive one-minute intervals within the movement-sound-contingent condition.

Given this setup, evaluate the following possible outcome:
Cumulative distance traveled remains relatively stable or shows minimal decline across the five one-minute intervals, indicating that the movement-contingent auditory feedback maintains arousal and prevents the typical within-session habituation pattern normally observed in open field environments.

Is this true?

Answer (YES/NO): NO